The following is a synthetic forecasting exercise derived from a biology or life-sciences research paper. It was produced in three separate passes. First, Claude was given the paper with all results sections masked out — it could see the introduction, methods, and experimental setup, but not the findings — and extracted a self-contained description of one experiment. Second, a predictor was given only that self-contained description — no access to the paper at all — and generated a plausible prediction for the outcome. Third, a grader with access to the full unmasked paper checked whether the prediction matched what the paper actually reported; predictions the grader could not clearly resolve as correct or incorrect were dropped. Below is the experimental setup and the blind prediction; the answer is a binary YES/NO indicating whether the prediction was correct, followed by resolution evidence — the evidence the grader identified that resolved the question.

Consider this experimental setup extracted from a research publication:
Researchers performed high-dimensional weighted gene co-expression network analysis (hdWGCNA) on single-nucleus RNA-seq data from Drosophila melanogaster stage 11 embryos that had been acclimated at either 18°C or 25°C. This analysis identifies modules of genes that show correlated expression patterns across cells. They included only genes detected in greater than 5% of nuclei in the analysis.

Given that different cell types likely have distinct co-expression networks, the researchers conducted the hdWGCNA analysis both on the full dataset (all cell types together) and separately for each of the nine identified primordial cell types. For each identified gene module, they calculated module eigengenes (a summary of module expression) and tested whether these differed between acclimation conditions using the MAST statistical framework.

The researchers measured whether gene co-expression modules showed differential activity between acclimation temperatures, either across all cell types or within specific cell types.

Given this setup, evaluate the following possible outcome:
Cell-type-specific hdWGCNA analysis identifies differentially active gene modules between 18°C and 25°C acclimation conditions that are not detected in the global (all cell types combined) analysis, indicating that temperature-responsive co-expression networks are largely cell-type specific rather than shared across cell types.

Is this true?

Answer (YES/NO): NO